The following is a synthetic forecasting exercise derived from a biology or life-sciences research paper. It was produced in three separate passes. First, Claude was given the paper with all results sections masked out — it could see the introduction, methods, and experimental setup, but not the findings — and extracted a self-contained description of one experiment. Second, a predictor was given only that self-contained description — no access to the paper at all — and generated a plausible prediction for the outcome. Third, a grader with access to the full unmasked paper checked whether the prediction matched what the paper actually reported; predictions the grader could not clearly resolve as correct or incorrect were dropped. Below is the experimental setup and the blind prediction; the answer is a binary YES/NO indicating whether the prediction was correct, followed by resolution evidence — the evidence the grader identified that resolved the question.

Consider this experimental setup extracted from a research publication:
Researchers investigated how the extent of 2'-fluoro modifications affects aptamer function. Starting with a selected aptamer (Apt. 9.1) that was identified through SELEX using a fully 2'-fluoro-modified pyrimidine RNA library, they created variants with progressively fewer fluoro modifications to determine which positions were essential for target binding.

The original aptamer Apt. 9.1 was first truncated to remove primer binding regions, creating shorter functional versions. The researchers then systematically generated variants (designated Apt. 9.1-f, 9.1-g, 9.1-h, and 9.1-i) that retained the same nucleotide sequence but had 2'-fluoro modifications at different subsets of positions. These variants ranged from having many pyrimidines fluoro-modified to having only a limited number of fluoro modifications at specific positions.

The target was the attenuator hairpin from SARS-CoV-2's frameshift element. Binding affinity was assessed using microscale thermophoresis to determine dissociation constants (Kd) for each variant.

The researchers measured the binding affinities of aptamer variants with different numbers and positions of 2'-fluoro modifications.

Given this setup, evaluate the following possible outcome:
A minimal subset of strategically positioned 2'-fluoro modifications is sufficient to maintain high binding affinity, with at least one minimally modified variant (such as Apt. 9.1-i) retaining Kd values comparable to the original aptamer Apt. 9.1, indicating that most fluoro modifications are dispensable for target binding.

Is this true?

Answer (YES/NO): NO